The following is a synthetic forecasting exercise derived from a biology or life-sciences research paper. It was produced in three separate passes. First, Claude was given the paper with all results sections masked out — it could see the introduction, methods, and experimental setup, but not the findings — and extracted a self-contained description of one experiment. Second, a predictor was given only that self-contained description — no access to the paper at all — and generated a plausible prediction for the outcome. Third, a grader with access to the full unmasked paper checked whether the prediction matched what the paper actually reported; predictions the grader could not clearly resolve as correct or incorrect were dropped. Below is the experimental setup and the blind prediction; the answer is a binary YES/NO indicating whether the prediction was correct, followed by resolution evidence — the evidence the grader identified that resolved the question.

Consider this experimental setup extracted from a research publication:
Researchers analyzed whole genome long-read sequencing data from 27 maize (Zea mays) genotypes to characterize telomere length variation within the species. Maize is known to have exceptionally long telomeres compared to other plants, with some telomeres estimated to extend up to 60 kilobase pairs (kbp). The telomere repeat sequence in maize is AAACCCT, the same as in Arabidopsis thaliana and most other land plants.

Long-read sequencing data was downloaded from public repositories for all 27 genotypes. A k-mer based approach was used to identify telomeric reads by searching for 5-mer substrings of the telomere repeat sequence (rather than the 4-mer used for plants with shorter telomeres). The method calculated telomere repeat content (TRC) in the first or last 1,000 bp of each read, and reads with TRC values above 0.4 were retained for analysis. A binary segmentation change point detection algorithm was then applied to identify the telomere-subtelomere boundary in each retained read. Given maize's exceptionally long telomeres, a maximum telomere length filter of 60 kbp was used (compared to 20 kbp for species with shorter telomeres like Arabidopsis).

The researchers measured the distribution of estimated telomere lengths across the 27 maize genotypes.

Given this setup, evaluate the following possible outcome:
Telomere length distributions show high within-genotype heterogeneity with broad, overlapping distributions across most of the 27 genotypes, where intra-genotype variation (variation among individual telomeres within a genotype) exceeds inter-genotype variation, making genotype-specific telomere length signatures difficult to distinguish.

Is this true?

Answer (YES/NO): NO